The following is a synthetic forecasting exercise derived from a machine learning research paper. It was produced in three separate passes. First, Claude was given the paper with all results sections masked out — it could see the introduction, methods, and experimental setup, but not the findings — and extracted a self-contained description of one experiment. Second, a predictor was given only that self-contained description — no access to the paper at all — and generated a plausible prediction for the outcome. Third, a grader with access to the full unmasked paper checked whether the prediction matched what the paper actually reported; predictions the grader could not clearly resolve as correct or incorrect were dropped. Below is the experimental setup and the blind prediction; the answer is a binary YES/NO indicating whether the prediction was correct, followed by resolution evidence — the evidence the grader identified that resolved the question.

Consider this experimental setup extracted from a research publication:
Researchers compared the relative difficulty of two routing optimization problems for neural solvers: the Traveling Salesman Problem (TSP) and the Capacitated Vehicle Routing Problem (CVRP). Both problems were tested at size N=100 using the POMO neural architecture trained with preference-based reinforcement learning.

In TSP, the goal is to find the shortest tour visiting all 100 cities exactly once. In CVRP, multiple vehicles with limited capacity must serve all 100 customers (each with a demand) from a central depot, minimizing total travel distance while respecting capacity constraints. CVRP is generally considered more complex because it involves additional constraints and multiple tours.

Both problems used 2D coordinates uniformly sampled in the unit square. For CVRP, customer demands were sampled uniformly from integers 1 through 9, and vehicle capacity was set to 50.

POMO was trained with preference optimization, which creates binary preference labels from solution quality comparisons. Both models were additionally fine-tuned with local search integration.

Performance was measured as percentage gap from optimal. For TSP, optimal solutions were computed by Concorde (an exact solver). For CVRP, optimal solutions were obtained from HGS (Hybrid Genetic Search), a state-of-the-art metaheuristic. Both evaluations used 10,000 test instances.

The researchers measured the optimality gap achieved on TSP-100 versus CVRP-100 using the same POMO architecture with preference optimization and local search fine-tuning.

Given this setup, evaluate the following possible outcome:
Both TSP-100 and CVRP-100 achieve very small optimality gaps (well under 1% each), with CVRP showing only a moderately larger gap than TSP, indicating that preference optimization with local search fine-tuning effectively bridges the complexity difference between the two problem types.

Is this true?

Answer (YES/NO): NO